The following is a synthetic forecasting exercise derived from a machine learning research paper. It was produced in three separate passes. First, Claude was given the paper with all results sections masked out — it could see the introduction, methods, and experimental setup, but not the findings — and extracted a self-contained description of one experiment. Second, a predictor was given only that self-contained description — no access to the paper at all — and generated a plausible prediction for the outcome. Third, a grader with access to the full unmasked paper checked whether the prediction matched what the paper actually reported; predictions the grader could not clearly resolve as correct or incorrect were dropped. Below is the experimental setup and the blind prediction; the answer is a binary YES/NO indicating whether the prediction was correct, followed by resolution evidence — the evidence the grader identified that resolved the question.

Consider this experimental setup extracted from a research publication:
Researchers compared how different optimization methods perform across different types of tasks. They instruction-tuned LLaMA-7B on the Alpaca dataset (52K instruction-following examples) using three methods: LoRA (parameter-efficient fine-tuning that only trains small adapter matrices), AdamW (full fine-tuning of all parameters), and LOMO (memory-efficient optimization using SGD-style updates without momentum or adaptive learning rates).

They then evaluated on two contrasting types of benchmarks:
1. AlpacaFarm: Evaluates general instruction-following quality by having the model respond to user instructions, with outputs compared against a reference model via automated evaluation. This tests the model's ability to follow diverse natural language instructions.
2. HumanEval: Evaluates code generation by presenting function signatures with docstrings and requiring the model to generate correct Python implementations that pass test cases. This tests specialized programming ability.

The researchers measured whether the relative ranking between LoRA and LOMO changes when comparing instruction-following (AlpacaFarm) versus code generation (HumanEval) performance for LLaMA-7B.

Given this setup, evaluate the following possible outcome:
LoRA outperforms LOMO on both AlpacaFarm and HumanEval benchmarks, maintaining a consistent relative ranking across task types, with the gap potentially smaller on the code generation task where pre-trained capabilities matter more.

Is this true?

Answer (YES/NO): NO